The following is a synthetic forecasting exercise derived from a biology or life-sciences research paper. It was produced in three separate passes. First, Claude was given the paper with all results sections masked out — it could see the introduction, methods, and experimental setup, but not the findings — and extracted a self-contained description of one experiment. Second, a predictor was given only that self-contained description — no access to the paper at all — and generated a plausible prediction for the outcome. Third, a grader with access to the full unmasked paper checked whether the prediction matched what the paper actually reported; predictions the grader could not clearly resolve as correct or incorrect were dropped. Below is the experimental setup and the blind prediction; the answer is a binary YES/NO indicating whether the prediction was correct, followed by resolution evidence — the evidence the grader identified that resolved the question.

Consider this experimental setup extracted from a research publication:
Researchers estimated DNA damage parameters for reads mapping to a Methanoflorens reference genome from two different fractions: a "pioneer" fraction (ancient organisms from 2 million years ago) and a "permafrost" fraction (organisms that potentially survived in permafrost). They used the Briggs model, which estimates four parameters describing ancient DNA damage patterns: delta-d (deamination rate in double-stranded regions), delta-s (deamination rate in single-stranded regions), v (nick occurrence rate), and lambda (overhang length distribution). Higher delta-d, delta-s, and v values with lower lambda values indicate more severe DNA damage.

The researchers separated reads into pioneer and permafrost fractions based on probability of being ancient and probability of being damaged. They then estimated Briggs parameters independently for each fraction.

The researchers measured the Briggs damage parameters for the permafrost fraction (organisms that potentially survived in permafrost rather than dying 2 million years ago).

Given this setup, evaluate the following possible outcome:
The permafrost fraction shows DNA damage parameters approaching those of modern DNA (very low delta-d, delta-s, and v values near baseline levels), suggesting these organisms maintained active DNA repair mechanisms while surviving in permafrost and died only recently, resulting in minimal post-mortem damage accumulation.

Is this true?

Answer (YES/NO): YES